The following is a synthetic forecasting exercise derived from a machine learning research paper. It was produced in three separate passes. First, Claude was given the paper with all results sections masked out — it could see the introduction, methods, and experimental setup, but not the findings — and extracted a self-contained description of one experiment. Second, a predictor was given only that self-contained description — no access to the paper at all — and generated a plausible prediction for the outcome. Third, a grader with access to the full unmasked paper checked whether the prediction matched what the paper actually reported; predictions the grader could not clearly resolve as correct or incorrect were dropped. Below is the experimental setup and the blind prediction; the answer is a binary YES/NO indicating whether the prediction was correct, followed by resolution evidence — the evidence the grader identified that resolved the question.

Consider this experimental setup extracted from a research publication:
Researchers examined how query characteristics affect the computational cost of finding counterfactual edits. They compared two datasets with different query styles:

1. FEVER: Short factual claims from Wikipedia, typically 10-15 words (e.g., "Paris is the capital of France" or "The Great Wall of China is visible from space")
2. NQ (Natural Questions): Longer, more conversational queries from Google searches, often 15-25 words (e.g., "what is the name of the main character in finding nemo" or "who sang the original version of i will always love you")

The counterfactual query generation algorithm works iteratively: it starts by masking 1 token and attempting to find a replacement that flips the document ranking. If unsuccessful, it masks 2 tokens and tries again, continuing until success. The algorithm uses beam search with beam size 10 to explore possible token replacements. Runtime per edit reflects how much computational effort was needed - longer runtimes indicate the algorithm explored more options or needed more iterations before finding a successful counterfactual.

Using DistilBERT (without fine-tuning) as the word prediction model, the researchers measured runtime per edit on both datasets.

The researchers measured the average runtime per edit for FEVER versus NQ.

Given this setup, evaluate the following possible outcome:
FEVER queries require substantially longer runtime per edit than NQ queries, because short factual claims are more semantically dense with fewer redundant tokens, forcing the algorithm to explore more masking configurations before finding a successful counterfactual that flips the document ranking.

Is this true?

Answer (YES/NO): YES